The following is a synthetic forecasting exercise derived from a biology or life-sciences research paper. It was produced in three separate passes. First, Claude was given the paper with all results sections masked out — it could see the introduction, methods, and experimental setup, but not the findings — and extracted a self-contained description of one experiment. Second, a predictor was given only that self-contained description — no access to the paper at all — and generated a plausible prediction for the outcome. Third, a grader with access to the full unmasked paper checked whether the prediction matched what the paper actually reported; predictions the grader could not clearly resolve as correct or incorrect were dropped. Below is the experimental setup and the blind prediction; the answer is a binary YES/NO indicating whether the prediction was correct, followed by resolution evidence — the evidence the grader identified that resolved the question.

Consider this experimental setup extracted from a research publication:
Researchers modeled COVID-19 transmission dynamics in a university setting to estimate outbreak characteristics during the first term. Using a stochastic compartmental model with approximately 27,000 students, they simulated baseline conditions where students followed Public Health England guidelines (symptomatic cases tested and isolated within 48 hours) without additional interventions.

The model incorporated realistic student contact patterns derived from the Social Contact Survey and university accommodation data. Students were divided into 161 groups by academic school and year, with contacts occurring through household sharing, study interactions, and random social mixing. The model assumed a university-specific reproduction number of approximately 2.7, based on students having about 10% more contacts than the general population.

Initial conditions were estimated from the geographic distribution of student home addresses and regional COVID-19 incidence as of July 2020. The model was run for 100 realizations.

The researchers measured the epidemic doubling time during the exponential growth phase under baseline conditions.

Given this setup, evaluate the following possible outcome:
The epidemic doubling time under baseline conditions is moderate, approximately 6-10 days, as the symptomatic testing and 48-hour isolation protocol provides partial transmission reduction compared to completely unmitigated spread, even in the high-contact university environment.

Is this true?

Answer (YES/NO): YES